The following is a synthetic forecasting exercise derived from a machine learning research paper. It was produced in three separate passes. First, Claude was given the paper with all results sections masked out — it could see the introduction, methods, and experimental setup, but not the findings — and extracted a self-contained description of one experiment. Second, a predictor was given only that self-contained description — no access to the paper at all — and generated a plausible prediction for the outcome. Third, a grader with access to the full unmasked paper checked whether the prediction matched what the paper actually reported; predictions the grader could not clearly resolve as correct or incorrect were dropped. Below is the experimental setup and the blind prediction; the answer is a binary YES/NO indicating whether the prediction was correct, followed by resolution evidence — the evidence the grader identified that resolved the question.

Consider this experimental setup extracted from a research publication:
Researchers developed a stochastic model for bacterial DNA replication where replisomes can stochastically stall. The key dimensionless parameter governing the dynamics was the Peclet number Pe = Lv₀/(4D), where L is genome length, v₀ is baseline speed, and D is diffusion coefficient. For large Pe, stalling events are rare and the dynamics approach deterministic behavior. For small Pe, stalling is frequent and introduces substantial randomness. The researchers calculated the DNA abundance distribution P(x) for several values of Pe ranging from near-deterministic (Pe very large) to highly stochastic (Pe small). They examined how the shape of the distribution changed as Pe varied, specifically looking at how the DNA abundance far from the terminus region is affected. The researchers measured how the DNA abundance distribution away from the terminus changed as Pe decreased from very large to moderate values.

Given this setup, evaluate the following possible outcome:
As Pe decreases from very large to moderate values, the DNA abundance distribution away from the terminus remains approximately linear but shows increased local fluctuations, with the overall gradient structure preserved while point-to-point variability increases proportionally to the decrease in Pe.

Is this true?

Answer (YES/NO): NO